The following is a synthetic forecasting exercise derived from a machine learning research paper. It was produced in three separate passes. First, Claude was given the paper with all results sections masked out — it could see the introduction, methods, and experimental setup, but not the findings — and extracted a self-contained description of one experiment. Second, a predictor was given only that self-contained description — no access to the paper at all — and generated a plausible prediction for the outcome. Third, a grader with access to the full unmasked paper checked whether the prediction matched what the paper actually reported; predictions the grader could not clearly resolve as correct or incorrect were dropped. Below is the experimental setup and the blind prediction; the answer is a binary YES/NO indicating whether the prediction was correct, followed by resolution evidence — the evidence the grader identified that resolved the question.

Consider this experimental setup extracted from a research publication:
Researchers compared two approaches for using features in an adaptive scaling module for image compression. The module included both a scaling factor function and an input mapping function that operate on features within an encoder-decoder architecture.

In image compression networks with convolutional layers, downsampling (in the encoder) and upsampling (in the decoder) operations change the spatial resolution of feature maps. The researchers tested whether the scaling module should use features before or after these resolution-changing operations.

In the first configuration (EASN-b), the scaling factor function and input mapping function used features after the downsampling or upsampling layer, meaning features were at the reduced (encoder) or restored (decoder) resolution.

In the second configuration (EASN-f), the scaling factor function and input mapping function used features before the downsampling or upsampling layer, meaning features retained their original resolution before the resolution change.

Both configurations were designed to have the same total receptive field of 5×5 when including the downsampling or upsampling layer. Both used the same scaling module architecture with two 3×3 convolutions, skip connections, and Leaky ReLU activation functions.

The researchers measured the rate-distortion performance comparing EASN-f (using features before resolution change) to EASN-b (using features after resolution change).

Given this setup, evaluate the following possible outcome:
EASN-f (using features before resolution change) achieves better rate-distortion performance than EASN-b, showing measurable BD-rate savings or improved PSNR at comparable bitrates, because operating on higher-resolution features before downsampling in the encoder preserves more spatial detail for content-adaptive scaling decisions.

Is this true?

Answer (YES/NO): YES